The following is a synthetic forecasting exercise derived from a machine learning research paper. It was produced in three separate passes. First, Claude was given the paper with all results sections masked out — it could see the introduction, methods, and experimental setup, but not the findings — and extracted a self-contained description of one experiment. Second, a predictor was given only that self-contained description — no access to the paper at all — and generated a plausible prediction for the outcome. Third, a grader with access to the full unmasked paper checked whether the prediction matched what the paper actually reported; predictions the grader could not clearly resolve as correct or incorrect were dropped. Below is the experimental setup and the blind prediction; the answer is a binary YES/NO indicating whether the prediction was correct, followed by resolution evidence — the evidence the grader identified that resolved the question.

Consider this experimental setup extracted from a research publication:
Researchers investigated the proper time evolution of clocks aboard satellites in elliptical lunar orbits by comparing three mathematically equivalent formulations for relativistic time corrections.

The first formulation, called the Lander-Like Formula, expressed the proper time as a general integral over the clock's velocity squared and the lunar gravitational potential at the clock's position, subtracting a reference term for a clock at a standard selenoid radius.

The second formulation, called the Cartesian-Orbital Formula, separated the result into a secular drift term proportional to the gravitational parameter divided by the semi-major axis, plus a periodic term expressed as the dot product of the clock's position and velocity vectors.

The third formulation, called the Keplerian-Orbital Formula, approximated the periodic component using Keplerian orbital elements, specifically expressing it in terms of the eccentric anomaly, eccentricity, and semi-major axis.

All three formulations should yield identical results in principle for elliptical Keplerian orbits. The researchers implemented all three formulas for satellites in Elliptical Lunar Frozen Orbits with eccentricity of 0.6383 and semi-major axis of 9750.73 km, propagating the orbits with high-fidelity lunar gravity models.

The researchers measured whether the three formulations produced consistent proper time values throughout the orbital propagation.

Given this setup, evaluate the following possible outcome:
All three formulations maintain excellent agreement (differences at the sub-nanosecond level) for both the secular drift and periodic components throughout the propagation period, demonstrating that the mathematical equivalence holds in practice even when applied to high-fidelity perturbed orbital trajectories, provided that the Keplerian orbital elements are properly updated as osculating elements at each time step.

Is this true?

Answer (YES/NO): NO